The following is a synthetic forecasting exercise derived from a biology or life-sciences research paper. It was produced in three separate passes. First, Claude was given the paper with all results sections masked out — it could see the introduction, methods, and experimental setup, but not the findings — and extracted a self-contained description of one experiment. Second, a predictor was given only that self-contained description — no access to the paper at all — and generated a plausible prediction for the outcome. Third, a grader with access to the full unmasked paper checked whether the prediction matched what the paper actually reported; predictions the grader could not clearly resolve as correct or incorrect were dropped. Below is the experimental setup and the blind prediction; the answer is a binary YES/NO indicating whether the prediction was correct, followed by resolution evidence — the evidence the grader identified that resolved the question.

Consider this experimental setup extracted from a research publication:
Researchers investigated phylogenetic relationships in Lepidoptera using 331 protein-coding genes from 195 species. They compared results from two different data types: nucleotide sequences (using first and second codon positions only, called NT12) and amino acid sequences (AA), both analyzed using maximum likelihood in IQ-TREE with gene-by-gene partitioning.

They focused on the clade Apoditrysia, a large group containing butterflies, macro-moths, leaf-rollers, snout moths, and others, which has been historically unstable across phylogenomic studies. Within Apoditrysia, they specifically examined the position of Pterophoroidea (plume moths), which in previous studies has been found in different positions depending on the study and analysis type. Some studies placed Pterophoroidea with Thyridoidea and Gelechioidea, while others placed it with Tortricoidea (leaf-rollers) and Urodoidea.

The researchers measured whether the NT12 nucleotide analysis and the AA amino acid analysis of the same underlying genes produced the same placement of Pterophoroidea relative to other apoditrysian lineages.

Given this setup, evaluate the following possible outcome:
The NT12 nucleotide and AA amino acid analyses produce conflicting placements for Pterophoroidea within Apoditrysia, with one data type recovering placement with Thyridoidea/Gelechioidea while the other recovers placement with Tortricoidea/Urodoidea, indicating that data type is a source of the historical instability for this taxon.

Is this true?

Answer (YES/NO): NO